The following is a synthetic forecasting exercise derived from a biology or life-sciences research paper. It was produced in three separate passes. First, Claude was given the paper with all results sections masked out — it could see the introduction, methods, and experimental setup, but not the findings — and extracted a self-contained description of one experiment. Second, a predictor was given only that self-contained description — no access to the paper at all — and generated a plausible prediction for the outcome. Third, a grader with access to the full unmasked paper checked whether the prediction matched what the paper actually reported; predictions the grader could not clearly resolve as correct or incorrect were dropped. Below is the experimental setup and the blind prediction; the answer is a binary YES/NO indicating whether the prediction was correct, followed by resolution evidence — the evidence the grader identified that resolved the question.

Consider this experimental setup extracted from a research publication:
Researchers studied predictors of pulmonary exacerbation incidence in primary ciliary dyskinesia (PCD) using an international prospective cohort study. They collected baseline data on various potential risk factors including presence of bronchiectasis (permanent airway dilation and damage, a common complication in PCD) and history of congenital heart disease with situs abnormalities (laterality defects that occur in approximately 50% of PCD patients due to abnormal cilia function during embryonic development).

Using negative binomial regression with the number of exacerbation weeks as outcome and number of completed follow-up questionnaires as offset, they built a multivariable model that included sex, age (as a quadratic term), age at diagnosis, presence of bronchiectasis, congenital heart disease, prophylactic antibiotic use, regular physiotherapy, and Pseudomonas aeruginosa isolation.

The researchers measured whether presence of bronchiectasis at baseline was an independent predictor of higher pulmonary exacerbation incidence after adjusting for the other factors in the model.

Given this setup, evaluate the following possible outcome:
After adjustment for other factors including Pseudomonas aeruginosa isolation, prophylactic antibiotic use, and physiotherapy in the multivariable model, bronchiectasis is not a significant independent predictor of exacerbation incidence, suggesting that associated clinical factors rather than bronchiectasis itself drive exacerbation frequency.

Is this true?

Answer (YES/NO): YES